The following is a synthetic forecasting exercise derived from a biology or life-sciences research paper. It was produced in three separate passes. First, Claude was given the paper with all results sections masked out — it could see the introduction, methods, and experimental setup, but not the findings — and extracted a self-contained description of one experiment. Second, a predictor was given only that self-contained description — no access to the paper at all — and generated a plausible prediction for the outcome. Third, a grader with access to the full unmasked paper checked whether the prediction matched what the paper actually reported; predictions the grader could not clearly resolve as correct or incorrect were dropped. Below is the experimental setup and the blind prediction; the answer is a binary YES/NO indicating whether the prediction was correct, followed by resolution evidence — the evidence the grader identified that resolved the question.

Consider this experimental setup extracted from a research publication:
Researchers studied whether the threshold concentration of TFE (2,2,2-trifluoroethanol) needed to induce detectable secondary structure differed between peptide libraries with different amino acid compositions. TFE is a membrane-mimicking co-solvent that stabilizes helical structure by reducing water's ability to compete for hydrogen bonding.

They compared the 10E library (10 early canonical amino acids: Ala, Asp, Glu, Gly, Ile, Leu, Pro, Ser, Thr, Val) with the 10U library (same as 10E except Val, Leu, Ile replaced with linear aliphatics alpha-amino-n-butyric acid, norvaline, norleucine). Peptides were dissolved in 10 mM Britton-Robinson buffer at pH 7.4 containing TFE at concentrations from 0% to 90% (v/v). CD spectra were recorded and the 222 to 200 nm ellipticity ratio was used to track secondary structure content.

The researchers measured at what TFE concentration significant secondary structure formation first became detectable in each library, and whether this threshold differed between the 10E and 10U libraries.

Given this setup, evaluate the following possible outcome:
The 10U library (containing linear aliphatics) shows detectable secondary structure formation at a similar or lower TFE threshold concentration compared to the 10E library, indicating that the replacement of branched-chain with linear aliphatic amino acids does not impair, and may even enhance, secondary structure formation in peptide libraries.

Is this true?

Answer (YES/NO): NO